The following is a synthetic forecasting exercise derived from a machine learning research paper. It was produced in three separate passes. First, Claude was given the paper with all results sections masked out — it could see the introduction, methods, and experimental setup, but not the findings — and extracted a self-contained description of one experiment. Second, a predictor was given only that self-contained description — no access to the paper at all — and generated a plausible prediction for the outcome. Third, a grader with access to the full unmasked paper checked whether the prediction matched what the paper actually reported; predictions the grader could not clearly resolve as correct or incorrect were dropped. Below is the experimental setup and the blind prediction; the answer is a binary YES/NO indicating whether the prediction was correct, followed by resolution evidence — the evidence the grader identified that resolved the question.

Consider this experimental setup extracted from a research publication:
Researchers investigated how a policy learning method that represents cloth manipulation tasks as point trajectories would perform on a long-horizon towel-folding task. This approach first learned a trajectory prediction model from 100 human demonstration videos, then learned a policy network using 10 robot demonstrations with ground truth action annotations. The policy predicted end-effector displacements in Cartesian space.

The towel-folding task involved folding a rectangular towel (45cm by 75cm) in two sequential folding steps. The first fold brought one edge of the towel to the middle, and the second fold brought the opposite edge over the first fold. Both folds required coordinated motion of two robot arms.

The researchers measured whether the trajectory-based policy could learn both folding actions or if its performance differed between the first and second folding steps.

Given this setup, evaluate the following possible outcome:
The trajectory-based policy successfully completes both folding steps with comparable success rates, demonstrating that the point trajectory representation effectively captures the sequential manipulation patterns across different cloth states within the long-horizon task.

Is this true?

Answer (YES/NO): NO